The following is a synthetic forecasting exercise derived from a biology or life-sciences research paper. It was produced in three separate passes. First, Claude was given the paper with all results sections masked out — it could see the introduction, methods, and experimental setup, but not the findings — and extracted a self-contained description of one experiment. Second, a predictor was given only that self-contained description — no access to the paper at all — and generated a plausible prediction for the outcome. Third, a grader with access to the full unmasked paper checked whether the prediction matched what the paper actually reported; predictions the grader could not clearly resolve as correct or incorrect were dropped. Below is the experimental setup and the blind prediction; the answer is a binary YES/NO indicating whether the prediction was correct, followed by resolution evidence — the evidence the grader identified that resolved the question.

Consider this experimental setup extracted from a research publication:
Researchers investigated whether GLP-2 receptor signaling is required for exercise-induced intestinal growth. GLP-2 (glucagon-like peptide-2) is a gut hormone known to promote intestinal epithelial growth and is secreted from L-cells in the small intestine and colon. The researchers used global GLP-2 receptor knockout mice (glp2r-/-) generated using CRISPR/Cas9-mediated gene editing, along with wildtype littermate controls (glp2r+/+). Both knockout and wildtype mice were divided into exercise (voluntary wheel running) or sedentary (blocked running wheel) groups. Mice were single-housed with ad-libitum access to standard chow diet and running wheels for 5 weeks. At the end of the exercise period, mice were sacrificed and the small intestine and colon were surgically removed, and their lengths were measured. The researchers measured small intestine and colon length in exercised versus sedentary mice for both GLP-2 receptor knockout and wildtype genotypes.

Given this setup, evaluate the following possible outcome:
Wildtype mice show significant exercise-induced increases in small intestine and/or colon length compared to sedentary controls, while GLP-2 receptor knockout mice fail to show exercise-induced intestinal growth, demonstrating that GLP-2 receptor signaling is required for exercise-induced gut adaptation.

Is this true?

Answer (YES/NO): NO